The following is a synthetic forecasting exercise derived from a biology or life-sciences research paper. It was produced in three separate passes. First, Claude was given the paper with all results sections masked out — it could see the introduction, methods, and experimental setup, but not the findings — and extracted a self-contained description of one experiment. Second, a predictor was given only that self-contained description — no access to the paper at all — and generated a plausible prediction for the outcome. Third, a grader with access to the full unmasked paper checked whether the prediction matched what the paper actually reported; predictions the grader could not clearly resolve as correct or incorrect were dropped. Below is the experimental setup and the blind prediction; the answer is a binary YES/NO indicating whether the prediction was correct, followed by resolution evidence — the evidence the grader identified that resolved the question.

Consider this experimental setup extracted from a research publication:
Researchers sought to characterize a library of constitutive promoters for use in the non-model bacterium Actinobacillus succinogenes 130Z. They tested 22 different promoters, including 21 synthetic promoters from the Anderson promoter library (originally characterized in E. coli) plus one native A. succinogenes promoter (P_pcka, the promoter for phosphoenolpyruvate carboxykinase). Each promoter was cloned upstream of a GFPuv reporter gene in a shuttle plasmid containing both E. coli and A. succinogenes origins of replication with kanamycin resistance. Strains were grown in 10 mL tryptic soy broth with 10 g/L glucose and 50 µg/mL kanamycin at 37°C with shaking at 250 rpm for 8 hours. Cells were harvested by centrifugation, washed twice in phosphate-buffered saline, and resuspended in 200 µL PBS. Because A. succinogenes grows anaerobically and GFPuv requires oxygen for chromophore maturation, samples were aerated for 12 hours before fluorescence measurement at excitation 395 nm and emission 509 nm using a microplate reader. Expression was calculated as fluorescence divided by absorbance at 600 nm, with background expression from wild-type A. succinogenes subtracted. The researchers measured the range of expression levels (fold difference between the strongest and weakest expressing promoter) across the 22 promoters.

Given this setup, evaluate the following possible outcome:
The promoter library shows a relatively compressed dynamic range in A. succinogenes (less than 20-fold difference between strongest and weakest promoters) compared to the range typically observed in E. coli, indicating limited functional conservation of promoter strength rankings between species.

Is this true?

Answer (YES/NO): NO